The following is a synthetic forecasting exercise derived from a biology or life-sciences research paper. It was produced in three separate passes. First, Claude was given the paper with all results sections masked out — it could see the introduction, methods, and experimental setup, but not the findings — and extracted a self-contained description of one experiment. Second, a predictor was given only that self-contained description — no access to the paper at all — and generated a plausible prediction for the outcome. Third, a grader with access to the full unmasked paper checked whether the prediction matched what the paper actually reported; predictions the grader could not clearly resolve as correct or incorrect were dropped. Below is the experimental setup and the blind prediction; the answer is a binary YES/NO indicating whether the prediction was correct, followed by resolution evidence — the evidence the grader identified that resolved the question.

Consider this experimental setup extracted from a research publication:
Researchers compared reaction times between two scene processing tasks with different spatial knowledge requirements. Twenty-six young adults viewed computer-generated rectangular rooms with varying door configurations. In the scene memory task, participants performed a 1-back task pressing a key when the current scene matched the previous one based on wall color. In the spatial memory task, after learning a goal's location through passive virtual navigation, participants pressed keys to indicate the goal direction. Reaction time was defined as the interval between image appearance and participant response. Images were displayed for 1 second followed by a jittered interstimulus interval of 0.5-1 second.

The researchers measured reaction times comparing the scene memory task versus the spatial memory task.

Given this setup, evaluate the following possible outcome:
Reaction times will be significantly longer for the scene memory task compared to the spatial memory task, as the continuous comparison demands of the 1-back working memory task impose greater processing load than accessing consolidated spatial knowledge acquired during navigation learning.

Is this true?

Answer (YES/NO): NO